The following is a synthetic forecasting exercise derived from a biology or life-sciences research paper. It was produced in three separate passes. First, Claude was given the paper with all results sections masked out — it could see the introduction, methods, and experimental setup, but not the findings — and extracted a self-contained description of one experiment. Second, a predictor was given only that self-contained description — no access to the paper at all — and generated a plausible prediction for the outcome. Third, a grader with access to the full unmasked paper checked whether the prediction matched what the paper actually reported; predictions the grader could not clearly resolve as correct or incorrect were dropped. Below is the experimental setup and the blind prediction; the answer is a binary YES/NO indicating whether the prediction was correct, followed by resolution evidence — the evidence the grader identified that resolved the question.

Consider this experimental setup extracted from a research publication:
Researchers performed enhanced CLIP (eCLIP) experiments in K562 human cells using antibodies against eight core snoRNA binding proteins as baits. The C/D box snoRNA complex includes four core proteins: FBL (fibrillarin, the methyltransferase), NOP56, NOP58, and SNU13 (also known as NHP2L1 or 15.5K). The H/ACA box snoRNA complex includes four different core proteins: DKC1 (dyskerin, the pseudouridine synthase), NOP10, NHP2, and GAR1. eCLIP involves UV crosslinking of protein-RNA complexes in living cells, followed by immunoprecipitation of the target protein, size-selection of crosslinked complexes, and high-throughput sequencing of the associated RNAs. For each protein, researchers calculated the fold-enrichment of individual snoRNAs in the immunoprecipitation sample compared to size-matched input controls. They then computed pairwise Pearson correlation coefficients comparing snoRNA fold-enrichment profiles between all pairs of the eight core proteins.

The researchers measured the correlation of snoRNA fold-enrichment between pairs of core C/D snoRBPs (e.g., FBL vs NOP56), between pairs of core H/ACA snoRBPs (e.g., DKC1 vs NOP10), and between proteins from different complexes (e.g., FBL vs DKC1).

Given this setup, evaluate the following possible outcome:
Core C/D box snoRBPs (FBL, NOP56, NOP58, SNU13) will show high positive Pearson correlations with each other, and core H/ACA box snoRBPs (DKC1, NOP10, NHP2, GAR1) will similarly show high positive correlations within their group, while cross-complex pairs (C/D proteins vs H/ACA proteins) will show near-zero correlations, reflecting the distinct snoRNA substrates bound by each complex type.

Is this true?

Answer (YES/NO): YES